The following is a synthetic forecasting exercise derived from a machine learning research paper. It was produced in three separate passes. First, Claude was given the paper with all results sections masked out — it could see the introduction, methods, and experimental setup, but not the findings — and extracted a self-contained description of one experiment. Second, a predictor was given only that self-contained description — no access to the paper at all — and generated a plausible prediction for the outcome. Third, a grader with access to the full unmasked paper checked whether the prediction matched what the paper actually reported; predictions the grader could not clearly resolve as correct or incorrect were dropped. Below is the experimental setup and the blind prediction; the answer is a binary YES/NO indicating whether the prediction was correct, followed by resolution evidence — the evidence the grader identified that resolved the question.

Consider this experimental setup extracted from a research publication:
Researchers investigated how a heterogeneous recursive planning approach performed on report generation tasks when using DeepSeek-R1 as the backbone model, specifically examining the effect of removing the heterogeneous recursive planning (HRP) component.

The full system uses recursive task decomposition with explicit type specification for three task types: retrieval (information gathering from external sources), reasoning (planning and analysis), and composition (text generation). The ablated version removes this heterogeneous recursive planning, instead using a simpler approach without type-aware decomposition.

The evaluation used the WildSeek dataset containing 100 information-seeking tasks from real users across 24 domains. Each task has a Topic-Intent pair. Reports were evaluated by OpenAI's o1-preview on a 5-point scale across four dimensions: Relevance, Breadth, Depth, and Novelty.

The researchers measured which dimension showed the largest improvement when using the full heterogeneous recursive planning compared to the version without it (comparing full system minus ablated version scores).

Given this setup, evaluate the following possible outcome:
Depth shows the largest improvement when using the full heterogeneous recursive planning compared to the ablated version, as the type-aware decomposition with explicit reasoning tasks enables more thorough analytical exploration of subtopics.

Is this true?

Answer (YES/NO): NO